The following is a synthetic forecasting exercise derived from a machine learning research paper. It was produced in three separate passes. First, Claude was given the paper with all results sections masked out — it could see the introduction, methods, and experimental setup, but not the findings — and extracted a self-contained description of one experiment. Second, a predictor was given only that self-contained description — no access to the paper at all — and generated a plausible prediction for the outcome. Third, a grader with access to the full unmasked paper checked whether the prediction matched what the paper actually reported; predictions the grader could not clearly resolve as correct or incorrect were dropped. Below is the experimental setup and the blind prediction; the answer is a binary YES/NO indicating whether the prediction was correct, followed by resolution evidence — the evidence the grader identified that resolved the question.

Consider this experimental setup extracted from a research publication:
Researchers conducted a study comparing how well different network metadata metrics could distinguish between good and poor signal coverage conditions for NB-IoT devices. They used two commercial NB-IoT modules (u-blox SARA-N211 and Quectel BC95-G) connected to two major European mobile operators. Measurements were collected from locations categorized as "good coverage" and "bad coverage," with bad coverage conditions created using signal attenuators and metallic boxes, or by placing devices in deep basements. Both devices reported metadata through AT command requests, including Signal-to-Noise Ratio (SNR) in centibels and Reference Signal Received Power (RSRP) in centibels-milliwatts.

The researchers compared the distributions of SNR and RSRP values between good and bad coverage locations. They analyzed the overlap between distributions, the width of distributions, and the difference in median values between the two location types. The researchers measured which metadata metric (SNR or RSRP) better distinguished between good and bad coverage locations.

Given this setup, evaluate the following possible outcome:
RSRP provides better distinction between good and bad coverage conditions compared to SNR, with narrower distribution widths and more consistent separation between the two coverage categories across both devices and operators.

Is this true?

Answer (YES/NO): YES